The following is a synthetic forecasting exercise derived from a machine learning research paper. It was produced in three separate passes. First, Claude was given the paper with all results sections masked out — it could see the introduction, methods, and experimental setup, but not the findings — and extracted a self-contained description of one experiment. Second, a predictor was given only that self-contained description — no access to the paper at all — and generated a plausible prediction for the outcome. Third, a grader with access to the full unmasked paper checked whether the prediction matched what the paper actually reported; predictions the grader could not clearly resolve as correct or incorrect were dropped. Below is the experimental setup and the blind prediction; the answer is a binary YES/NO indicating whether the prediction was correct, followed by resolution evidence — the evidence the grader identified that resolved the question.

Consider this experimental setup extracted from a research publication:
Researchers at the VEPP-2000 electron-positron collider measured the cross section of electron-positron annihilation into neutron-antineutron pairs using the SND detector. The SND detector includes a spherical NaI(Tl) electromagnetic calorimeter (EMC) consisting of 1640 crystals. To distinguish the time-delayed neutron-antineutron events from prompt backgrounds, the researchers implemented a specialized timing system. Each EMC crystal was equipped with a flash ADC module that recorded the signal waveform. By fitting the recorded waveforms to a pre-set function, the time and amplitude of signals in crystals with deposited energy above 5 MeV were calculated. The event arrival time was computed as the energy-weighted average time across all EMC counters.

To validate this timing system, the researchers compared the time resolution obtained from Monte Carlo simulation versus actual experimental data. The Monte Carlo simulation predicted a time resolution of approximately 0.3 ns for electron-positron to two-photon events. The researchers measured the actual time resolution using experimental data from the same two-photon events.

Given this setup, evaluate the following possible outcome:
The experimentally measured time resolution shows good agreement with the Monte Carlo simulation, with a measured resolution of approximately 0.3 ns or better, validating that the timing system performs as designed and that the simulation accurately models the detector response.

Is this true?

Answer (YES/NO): NO